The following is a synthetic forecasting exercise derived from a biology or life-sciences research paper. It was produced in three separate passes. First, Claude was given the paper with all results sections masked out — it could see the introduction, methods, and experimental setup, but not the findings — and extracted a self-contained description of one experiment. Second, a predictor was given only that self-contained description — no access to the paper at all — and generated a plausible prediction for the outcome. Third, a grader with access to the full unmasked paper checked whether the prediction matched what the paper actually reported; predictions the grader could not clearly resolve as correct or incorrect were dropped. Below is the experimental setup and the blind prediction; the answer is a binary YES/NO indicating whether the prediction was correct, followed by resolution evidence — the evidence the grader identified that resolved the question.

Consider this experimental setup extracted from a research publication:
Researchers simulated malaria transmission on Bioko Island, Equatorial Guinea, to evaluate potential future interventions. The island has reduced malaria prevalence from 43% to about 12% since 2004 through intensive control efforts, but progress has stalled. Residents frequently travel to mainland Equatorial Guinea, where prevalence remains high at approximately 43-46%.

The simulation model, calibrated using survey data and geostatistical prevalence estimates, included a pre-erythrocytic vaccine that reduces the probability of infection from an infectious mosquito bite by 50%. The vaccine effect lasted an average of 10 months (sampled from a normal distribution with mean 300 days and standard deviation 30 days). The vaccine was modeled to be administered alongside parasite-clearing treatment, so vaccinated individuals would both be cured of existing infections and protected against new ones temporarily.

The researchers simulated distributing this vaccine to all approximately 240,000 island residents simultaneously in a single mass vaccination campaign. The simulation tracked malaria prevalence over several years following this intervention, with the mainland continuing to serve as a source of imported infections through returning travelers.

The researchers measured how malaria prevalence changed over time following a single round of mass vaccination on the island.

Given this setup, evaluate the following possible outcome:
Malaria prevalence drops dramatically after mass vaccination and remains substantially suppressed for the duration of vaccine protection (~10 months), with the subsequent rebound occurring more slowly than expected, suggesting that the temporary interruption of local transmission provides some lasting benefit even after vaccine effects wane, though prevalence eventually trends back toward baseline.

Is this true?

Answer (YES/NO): NO